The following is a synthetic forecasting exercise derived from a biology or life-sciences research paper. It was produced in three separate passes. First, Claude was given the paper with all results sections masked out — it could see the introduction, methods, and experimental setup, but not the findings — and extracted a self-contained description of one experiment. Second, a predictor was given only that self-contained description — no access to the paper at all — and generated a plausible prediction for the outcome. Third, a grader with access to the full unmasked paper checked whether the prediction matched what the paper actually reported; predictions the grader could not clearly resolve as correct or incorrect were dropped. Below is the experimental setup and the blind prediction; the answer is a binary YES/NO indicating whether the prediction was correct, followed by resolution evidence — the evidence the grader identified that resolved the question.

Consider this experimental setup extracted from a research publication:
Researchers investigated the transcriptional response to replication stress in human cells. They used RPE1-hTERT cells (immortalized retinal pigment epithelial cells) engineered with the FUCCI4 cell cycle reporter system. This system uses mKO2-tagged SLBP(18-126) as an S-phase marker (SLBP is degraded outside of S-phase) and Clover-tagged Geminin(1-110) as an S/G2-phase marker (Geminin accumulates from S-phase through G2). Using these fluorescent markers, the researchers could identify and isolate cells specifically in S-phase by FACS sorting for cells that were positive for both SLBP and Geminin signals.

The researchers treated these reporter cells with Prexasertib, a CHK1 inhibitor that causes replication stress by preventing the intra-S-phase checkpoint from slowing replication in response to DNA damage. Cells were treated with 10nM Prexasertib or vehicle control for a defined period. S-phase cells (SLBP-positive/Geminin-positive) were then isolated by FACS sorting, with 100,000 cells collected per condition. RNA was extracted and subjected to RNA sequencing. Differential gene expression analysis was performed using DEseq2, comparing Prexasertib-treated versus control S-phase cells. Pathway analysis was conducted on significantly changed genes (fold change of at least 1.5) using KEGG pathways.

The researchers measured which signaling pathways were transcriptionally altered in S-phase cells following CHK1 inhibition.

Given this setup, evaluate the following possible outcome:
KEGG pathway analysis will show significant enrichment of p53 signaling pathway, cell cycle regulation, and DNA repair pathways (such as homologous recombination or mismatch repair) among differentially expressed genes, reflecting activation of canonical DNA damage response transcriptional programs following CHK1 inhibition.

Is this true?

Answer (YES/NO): NO